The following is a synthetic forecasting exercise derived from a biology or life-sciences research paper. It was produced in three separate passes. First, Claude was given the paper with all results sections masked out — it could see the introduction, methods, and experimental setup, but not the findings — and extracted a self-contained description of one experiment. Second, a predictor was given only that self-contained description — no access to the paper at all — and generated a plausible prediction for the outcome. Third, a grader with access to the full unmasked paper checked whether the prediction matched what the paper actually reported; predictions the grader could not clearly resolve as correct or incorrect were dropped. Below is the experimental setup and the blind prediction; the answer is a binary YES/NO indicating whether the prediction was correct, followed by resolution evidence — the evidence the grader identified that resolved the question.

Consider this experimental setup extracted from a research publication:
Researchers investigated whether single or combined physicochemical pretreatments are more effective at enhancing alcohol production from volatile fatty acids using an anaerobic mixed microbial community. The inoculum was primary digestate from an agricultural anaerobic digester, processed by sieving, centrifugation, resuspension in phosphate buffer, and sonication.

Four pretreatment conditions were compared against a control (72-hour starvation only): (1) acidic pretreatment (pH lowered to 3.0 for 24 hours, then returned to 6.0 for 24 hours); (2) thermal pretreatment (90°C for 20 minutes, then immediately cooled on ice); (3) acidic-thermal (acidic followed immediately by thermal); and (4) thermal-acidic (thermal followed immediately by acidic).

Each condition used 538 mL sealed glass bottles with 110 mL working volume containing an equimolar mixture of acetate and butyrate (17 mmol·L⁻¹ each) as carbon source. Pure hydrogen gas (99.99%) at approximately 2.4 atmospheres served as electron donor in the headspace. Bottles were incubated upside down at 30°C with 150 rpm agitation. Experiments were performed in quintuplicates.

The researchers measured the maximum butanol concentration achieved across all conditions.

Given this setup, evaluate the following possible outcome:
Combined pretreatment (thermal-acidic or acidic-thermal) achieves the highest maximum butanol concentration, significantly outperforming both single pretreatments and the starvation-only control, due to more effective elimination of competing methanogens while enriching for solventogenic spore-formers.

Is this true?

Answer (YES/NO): NO